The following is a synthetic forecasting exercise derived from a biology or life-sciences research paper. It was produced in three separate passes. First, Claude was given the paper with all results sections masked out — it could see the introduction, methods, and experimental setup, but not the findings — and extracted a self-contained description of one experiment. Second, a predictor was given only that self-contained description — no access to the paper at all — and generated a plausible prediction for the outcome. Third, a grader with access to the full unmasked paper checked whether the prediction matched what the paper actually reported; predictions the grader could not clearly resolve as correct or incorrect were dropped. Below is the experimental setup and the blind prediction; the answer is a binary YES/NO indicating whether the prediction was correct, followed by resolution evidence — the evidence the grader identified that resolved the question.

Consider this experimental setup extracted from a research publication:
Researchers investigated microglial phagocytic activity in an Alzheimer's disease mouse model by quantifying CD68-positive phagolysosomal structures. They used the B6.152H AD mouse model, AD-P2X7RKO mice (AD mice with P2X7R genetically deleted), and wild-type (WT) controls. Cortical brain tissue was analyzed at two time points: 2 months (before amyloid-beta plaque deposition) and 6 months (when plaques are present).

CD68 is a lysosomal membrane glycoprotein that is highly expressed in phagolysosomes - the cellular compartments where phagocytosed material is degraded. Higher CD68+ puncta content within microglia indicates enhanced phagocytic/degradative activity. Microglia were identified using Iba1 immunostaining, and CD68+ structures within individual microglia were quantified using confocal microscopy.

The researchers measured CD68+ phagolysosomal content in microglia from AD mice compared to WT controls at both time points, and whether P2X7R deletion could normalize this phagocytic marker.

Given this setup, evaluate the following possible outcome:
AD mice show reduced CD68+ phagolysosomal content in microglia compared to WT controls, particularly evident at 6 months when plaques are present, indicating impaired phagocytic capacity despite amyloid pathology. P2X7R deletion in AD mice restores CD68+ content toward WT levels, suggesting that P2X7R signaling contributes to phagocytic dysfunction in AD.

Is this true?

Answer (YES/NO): NO